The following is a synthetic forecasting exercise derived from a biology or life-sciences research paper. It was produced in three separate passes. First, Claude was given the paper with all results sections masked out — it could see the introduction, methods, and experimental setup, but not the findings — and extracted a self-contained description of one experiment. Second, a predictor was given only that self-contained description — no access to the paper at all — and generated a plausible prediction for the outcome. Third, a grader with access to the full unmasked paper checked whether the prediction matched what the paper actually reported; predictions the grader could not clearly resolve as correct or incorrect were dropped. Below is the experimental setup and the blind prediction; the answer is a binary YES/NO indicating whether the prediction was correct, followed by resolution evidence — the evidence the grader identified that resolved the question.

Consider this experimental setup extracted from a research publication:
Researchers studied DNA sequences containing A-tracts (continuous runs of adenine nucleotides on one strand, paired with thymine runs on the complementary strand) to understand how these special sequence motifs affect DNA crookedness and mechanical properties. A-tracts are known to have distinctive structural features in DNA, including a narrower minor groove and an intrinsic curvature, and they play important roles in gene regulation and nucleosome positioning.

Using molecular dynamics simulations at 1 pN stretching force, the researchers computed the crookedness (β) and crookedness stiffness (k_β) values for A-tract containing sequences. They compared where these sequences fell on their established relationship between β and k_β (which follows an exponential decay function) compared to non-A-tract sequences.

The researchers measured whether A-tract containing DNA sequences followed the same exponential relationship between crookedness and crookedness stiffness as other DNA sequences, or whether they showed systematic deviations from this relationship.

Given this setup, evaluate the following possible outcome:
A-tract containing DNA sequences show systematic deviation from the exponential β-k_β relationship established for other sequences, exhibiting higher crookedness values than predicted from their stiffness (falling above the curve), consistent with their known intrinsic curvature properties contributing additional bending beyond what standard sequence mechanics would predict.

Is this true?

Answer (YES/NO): NO